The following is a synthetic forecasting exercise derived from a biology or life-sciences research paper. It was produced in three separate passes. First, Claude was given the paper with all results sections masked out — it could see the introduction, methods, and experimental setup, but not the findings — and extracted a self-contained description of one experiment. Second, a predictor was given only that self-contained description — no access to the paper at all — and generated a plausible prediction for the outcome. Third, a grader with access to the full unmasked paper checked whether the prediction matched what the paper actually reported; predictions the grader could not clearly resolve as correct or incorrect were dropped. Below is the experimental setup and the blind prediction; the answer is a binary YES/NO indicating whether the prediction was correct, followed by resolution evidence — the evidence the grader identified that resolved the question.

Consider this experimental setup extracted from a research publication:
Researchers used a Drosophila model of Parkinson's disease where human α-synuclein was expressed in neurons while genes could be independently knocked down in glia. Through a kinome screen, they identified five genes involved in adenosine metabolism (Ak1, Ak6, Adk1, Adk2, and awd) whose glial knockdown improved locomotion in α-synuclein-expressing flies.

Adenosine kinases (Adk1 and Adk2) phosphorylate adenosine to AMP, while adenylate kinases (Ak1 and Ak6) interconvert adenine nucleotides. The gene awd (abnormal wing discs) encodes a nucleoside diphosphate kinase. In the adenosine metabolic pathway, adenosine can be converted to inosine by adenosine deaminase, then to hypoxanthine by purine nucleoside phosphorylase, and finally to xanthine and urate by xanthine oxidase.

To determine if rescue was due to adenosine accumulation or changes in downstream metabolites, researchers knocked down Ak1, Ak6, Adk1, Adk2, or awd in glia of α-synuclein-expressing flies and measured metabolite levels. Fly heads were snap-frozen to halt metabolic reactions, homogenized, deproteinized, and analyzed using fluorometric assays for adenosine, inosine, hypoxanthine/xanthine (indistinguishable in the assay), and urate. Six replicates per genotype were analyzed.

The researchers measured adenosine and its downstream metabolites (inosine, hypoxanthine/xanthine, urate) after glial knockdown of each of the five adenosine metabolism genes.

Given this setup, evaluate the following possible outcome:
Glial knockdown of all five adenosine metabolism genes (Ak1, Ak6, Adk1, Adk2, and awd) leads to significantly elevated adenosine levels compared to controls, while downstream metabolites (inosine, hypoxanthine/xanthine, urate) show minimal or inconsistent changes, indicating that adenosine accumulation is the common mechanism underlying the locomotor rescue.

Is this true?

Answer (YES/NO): YES